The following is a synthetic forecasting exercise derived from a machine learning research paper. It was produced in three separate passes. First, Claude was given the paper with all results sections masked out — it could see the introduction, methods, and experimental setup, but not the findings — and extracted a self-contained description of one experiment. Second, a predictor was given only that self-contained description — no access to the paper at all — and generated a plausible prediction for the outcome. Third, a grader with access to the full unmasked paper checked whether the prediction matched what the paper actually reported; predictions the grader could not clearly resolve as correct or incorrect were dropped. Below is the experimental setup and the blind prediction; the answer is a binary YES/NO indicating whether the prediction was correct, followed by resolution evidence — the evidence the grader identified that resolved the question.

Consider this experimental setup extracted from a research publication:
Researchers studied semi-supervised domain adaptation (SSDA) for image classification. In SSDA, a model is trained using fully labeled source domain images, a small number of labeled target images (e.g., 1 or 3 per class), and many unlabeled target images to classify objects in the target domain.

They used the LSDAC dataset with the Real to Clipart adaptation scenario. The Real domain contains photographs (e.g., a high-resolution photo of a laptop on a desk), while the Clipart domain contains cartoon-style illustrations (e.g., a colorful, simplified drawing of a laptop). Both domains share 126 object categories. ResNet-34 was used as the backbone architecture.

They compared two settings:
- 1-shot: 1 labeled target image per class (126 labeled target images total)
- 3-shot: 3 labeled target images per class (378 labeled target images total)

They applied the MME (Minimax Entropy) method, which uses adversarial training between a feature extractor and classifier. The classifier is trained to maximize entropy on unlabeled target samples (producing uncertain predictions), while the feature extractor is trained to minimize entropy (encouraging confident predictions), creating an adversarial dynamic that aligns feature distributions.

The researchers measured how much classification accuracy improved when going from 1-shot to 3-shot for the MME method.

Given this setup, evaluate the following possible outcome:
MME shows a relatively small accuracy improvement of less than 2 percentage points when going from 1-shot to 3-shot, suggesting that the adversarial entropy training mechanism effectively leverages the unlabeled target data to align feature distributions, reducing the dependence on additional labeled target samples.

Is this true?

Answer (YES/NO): NO